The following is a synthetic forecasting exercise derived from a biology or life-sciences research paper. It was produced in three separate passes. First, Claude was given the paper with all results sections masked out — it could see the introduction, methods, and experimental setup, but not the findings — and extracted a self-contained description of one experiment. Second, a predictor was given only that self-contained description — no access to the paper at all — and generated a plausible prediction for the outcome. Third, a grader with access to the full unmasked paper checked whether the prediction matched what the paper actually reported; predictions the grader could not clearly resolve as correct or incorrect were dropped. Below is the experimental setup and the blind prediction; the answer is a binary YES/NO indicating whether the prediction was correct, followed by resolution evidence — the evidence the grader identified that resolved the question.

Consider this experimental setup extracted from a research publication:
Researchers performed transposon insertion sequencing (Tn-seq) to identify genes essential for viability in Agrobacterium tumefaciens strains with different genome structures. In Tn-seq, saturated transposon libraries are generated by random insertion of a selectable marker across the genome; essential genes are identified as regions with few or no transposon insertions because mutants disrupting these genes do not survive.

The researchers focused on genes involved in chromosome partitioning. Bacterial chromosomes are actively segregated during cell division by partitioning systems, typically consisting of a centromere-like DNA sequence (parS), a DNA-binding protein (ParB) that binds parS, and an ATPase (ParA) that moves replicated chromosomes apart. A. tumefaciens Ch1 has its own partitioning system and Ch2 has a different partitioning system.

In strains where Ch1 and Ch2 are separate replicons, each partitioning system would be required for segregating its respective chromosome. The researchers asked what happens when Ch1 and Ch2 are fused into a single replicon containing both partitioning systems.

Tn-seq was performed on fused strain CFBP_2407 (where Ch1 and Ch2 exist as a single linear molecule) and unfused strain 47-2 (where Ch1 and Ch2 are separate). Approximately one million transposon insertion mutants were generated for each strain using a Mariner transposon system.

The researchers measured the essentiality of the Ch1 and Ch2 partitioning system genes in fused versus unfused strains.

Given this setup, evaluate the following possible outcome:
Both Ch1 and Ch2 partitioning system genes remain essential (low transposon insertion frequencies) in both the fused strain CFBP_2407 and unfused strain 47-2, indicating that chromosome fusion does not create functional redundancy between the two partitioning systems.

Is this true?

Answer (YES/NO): YES